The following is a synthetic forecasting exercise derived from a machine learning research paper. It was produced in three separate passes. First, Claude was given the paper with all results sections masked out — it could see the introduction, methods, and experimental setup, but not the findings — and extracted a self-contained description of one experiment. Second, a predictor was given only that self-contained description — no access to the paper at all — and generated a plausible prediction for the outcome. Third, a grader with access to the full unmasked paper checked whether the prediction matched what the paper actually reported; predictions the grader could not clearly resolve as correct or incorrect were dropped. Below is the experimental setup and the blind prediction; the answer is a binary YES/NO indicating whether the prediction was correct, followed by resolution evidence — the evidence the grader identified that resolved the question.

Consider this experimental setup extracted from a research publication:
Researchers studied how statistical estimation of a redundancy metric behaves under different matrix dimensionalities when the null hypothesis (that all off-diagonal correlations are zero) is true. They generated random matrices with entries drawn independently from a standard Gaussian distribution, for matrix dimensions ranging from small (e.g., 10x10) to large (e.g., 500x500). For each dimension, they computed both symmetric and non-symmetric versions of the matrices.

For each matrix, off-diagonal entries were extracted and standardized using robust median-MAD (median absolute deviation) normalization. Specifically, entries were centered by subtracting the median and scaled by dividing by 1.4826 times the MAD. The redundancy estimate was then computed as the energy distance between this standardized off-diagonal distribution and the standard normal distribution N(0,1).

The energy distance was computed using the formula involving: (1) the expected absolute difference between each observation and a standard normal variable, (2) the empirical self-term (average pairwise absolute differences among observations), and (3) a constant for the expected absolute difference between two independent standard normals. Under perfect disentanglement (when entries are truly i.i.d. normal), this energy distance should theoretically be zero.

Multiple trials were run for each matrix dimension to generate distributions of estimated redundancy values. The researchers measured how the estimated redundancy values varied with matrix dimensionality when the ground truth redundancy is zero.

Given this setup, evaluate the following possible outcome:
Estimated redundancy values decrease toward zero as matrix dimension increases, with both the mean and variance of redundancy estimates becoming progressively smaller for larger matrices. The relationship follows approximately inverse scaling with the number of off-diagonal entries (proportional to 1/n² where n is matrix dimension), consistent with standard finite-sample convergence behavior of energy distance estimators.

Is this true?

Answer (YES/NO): NO